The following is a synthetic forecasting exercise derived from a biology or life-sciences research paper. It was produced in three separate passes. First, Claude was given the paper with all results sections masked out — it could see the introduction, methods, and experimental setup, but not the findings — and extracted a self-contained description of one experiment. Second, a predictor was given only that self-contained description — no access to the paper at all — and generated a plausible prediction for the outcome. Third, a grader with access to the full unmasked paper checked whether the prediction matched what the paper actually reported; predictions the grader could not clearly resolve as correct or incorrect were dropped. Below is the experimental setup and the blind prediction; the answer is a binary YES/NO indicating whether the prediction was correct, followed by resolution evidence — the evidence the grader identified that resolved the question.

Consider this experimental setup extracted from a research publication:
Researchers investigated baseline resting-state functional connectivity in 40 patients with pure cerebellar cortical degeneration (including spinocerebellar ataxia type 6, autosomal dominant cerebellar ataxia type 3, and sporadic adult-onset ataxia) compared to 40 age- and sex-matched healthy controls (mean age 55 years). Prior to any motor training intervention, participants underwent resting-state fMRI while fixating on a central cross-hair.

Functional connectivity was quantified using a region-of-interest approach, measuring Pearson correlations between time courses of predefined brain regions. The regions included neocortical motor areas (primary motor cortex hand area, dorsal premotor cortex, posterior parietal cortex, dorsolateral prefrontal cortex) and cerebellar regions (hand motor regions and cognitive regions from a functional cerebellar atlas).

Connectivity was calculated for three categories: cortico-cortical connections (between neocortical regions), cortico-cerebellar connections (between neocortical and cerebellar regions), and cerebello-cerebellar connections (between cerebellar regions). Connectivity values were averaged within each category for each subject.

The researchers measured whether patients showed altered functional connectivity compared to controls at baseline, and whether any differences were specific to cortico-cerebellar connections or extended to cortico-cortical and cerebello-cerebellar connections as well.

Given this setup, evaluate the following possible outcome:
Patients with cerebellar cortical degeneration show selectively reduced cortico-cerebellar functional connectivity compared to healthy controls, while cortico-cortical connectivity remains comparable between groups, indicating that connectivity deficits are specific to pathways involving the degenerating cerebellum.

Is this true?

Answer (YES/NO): YES